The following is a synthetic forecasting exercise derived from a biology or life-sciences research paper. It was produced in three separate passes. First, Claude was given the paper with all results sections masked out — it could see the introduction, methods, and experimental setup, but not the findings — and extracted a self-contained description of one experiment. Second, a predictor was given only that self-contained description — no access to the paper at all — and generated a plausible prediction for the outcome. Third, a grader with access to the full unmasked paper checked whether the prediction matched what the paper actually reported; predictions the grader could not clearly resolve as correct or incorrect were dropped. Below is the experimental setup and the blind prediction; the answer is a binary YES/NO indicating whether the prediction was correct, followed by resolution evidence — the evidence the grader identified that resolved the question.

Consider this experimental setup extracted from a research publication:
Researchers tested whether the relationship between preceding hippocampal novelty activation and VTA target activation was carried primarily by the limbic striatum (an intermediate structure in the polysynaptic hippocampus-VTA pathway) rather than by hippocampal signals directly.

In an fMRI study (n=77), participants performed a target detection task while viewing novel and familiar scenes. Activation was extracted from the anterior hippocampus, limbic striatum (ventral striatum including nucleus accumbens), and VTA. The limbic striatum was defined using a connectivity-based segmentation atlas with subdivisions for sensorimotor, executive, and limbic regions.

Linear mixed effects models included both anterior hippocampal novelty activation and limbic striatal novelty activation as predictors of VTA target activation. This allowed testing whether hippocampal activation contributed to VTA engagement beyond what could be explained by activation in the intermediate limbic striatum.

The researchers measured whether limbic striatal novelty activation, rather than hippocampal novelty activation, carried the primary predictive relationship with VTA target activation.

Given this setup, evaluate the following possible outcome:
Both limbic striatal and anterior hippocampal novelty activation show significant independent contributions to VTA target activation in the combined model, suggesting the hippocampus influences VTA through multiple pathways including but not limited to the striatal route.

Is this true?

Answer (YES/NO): NO